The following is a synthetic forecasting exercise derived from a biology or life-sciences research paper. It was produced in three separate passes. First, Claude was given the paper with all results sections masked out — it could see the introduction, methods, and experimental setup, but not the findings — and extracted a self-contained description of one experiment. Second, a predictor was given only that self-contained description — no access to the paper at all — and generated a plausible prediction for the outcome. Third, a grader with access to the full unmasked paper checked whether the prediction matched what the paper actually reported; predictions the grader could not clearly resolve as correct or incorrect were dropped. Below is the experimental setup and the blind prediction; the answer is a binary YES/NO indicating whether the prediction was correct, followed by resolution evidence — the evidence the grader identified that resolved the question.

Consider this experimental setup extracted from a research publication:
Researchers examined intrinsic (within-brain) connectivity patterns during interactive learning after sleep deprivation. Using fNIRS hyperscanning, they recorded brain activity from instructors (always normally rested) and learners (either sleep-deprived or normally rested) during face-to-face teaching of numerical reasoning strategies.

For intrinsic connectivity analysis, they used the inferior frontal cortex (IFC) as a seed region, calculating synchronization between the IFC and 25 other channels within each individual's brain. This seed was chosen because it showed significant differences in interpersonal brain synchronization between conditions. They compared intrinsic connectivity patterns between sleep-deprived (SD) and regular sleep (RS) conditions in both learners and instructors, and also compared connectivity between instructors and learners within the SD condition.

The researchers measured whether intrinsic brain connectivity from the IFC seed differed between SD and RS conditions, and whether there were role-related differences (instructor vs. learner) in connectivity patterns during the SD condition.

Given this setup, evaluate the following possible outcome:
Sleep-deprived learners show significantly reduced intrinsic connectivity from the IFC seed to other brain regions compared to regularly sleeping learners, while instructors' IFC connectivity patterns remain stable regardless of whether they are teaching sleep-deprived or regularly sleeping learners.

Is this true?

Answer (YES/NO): NO